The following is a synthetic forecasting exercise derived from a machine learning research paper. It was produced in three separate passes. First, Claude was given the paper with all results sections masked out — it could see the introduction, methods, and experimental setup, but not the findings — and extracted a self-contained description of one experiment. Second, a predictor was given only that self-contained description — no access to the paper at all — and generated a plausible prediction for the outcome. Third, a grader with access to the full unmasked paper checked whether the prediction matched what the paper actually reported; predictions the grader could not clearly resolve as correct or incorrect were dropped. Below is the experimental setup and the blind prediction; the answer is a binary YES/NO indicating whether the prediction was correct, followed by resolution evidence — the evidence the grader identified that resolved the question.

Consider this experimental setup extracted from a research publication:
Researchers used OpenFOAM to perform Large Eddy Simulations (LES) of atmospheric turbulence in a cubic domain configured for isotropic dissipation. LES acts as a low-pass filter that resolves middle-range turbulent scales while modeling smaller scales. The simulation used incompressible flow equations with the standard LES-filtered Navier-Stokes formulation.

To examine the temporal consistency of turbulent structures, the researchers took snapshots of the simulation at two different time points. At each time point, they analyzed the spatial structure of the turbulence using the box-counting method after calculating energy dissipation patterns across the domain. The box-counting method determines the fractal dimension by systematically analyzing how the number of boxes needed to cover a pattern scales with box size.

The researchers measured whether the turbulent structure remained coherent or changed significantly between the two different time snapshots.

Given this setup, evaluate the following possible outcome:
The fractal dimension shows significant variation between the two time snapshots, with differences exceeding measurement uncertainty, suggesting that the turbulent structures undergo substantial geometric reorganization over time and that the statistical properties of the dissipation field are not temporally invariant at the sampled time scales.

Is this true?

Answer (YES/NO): NO